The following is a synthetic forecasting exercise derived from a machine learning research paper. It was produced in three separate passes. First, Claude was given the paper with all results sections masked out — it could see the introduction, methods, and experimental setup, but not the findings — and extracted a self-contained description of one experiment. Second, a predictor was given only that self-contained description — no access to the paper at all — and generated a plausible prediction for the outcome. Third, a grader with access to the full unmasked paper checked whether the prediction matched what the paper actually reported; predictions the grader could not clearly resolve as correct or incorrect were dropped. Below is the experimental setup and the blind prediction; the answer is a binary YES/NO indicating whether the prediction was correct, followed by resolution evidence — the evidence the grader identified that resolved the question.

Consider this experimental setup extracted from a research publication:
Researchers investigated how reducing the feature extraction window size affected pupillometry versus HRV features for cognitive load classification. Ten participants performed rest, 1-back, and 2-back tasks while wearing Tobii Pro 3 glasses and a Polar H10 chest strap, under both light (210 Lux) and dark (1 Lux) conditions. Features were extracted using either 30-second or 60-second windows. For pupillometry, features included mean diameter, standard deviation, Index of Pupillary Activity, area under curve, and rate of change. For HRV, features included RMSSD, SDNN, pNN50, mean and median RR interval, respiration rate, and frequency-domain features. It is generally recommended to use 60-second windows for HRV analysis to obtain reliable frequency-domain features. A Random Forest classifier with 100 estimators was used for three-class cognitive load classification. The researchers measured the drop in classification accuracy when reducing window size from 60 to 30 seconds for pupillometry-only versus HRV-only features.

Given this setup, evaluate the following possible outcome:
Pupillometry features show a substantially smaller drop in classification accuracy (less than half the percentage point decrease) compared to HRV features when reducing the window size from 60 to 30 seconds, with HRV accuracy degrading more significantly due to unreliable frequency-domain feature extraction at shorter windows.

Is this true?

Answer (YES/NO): YES